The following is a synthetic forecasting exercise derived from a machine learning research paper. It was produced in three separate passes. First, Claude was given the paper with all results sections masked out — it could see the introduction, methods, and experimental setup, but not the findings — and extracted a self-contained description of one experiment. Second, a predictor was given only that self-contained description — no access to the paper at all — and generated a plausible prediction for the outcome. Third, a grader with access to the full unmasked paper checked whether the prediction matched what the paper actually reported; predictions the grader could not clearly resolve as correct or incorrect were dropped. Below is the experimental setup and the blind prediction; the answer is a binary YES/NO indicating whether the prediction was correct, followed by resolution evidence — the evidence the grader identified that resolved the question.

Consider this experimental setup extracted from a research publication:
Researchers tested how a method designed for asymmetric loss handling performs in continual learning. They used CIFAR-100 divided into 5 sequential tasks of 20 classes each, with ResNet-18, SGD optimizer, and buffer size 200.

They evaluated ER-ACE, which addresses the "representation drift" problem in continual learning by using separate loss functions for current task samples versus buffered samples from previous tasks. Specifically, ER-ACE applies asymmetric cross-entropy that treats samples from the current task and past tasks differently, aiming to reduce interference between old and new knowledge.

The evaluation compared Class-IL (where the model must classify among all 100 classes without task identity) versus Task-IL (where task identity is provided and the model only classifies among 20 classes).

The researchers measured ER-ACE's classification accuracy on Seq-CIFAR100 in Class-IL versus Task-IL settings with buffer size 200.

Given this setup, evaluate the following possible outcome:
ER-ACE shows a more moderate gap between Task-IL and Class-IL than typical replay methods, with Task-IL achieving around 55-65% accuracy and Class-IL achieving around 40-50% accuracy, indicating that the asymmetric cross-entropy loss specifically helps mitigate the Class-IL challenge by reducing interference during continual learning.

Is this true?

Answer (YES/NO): NO